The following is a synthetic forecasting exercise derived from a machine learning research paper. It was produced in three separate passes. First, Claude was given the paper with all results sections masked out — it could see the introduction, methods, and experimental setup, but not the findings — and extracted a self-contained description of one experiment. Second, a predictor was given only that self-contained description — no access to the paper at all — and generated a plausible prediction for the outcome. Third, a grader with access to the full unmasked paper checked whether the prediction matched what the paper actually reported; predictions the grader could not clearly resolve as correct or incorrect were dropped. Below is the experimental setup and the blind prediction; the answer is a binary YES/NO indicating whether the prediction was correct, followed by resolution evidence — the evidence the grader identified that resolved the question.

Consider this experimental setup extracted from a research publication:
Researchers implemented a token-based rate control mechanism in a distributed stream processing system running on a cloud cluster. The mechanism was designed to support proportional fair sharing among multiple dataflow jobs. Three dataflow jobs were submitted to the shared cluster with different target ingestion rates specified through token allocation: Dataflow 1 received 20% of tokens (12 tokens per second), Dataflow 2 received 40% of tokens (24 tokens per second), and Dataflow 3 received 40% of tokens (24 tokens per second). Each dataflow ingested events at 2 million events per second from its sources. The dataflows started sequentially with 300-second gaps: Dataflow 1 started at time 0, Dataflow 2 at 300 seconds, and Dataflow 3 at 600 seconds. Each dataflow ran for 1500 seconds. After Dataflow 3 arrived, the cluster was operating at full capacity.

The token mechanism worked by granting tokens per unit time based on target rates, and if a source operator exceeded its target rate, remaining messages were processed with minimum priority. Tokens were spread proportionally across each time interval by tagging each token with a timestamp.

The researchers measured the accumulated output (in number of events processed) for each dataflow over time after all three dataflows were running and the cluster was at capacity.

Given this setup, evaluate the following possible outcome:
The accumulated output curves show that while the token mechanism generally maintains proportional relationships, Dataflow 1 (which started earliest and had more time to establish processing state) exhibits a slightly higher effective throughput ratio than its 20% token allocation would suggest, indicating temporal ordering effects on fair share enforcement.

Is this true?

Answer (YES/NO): NO